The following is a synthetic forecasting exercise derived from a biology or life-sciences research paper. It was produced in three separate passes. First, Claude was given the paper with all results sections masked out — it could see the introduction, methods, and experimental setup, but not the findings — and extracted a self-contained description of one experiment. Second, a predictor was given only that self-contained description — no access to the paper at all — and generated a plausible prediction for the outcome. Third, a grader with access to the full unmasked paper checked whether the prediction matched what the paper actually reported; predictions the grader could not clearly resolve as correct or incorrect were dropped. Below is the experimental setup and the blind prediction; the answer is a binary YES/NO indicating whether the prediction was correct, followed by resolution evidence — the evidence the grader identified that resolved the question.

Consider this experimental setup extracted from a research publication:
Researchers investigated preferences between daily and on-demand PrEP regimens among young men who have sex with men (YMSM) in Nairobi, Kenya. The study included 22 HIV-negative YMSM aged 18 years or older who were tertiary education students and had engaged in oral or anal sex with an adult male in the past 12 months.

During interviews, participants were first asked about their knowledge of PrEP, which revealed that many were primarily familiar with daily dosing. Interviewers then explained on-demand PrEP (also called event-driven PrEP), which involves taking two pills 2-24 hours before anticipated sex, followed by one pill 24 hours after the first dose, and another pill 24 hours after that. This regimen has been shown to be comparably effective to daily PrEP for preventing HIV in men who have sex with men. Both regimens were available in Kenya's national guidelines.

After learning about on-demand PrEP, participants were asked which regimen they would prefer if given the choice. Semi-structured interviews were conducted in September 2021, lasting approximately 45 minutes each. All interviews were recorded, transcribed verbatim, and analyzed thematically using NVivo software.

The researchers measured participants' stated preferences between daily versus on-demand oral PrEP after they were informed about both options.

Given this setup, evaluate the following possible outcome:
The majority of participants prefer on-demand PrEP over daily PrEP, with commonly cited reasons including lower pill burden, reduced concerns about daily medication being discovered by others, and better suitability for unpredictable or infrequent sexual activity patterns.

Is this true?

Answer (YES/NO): NO